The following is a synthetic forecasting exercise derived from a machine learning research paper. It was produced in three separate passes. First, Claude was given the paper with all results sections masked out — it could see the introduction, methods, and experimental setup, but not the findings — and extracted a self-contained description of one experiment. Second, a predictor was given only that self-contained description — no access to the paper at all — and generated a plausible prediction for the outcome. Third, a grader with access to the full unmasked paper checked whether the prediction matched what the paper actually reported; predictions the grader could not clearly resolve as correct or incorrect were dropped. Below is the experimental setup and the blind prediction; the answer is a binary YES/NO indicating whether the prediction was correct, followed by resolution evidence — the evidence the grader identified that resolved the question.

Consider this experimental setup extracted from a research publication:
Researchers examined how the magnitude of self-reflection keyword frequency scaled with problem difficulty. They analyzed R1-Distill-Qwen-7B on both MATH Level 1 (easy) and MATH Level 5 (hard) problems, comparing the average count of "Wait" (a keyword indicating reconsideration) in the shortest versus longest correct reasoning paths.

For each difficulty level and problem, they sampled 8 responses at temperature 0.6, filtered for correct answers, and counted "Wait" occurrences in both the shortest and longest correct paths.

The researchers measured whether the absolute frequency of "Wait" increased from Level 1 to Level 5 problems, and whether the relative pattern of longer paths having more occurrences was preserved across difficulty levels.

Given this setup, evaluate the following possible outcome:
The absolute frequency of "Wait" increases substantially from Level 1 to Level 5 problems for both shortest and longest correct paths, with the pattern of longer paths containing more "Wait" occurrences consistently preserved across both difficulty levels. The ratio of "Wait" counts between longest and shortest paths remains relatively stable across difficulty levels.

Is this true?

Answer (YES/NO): NO